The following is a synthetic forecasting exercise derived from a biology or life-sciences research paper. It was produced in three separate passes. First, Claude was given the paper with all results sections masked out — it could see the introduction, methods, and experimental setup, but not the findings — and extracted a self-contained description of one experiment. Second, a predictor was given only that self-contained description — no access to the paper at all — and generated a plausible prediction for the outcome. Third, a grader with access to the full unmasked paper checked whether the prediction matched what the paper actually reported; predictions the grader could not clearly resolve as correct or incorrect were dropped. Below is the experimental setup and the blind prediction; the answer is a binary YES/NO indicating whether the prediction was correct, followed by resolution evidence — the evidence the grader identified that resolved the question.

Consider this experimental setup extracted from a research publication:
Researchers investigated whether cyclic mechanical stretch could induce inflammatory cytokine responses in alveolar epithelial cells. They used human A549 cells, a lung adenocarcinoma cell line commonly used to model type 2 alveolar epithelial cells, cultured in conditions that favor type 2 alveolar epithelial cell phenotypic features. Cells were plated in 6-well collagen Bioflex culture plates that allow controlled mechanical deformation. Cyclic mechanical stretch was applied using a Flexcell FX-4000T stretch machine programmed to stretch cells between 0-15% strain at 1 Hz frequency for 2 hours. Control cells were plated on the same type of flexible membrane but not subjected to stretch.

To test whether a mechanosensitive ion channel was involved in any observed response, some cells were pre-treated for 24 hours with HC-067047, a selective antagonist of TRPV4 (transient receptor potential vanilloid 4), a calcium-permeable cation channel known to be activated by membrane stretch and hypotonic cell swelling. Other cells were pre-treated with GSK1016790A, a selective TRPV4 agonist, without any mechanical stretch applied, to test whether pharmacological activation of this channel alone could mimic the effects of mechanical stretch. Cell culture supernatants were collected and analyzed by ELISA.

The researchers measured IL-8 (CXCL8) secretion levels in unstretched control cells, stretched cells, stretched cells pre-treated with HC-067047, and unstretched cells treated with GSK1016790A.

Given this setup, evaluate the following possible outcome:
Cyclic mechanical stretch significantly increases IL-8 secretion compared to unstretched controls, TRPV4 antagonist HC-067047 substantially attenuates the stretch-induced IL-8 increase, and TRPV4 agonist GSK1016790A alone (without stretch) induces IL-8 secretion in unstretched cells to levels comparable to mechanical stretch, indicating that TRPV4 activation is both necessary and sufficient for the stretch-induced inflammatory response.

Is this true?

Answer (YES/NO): NO